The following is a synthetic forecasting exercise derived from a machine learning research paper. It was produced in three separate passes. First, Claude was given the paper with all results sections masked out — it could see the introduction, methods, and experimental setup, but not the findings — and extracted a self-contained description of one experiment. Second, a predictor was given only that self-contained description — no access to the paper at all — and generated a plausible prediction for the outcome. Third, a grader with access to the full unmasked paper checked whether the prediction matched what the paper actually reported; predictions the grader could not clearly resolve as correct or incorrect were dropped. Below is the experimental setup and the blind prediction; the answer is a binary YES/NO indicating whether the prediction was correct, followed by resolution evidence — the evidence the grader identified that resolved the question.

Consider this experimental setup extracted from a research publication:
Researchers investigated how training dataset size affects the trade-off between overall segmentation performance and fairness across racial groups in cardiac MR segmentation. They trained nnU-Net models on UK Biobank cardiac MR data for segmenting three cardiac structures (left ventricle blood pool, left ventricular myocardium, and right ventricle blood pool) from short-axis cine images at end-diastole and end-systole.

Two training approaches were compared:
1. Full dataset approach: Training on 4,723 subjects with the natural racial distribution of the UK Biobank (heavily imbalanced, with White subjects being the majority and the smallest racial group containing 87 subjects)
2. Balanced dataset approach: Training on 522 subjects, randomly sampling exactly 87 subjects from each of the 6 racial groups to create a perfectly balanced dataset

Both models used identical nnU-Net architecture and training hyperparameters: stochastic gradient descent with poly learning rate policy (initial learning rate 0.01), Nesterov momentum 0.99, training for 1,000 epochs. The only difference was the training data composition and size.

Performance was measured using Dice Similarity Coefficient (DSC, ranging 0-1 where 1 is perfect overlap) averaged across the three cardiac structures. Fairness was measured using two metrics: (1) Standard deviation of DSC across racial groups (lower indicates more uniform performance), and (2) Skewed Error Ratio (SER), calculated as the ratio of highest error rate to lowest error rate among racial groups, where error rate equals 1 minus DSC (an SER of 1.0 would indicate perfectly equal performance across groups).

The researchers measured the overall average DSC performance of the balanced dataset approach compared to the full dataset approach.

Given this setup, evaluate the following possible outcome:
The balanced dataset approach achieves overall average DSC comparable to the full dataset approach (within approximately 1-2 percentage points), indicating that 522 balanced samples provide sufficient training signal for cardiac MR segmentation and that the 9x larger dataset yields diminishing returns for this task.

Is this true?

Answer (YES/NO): NO